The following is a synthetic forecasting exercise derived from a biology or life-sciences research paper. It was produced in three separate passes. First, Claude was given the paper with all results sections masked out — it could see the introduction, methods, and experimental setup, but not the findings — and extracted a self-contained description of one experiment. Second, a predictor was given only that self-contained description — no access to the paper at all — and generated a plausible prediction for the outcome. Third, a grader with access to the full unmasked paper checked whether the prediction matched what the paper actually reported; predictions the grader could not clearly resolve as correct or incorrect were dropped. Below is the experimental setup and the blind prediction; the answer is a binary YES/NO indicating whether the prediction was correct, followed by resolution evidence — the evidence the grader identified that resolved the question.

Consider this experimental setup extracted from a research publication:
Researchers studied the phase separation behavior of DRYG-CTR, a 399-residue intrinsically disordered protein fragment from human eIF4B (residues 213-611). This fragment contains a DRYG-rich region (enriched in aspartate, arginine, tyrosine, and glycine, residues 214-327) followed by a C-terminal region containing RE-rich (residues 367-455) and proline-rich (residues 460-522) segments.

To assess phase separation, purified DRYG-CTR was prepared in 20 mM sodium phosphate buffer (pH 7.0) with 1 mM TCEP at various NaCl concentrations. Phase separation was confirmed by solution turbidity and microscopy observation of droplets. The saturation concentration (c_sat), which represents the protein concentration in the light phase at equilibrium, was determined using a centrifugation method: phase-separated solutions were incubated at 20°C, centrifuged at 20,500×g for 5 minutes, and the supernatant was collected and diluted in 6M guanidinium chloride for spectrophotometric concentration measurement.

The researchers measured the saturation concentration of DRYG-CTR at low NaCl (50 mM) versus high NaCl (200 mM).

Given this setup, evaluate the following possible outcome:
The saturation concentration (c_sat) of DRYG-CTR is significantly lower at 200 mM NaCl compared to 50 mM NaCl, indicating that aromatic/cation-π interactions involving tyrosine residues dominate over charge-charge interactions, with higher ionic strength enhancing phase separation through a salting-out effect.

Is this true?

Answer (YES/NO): NO